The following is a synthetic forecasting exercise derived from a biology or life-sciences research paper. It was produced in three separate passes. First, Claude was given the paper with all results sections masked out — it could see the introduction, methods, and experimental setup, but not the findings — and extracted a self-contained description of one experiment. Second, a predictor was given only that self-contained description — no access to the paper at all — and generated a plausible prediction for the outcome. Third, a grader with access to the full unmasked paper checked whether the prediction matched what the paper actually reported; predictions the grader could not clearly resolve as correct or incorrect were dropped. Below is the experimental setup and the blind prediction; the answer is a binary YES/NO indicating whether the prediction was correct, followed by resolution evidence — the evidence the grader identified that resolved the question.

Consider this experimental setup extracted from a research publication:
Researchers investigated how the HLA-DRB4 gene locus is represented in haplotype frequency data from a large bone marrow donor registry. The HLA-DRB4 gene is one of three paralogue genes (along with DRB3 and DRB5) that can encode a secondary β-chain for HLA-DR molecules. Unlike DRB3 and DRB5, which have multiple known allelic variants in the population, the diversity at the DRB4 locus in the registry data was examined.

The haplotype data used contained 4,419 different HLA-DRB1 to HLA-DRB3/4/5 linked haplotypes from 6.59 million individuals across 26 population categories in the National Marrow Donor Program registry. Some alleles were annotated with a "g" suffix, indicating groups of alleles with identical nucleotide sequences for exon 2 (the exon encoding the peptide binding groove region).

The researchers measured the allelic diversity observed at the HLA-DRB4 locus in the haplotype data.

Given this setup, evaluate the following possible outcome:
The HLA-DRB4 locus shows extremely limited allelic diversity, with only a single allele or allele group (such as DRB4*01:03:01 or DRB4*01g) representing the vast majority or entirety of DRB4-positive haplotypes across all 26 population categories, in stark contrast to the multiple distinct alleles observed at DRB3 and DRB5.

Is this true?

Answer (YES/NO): YES